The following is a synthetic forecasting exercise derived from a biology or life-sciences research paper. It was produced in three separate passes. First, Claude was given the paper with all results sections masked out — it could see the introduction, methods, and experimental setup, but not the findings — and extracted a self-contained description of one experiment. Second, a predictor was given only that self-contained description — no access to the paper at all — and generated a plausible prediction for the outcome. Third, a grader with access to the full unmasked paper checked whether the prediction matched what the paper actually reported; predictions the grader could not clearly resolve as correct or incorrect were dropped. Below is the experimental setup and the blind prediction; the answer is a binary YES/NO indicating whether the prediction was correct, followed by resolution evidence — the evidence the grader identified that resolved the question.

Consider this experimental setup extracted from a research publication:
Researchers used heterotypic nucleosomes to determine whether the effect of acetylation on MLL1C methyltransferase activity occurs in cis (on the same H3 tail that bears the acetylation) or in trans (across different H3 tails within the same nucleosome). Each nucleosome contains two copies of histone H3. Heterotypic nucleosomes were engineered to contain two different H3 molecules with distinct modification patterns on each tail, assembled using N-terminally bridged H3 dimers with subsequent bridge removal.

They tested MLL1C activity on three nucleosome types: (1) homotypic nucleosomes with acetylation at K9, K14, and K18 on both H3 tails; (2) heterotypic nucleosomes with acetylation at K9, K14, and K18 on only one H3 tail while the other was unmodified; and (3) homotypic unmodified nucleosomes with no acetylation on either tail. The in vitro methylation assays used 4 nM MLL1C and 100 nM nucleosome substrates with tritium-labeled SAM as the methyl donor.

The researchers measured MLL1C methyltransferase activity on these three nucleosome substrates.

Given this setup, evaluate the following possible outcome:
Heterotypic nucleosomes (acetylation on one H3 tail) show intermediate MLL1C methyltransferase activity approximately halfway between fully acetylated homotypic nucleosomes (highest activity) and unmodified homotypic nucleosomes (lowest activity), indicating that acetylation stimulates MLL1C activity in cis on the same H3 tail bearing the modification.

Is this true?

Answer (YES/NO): NO